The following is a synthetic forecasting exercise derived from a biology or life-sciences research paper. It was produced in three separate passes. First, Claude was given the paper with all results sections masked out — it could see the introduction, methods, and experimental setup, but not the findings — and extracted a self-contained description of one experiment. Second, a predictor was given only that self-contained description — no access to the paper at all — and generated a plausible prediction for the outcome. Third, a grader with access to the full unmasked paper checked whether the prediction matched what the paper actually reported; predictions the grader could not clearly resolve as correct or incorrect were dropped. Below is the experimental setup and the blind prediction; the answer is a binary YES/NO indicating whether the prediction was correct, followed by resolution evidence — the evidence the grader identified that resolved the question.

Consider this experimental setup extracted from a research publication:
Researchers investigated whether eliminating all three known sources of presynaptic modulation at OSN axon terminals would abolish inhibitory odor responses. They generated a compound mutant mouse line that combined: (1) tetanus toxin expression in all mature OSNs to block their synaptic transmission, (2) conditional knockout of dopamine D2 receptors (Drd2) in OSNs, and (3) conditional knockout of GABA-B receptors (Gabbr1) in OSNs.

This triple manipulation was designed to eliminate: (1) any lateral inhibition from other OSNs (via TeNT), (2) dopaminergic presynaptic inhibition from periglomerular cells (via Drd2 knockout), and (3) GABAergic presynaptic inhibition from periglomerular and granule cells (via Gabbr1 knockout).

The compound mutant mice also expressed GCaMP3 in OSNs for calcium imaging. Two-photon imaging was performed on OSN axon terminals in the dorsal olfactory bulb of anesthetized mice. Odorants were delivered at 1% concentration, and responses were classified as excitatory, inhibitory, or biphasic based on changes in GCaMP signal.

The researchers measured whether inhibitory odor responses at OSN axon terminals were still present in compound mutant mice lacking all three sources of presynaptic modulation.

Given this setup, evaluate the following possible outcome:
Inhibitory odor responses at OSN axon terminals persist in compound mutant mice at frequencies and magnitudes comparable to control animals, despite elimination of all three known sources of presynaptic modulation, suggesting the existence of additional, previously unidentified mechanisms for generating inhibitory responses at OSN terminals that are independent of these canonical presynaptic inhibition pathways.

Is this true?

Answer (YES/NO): NO